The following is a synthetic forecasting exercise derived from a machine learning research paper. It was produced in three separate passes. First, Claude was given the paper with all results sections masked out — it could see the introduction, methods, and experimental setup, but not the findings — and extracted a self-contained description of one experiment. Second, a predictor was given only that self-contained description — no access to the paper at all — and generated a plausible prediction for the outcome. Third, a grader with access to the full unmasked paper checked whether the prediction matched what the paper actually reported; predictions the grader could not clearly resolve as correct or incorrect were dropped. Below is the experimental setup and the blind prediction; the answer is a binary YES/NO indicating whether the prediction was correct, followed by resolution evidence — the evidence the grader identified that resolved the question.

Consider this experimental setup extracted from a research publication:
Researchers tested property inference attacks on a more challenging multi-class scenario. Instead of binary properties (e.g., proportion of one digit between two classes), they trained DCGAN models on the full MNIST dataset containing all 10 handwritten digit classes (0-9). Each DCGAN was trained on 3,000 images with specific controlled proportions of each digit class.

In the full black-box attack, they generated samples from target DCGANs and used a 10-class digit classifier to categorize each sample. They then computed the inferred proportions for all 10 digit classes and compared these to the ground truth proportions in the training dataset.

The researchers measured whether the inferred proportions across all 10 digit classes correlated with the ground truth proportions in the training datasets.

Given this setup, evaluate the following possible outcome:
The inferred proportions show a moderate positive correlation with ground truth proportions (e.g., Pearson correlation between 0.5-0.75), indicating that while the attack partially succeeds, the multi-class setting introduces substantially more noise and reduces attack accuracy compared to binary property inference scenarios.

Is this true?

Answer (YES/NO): NO